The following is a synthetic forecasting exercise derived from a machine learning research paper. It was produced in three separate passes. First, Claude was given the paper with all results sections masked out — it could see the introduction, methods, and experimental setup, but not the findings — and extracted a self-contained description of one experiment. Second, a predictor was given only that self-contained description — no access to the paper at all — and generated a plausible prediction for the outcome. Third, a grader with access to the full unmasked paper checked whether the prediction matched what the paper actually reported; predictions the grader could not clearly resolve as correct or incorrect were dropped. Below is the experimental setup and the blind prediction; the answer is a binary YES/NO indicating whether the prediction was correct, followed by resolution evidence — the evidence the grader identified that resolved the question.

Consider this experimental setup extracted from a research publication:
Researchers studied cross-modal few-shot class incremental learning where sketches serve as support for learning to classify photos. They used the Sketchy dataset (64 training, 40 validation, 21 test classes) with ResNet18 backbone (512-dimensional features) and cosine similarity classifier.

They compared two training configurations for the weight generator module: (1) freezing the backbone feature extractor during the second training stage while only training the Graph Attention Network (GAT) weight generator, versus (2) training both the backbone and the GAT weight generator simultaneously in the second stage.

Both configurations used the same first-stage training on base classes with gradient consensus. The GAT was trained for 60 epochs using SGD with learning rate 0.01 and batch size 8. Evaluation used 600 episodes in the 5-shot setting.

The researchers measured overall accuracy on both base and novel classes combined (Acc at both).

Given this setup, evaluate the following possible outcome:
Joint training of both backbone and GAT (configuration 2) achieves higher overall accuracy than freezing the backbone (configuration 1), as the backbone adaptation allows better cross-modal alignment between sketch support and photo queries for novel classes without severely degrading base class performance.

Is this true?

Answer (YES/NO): NO